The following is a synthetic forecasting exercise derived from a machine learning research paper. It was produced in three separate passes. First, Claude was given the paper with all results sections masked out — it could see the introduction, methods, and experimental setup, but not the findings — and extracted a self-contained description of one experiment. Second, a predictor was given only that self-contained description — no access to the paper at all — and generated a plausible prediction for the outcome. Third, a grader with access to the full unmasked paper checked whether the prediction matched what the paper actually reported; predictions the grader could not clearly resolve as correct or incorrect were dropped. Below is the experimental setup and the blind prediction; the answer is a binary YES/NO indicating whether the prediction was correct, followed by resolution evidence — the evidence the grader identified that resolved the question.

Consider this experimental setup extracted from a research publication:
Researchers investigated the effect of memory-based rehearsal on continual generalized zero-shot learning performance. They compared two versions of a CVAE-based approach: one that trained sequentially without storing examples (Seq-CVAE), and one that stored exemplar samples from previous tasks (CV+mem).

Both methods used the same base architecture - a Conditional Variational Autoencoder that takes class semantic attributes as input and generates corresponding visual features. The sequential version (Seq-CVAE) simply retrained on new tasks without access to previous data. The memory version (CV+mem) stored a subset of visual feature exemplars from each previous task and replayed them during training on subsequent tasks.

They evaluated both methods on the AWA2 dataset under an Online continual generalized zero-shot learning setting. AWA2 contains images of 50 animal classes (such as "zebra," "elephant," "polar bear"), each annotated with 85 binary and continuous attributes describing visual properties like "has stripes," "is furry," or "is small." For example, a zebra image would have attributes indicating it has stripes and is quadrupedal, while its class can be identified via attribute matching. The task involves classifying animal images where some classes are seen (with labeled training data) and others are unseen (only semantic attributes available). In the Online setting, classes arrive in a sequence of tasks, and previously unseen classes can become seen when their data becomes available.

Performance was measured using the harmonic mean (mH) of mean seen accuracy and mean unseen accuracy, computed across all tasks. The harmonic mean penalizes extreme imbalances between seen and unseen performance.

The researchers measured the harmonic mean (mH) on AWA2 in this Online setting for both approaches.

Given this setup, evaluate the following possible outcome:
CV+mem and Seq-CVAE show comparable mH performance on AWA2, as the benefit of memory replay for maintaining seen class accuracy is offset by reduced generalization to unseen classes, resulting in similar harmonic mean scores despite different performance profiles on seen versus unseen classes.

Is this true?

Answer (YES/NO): NO